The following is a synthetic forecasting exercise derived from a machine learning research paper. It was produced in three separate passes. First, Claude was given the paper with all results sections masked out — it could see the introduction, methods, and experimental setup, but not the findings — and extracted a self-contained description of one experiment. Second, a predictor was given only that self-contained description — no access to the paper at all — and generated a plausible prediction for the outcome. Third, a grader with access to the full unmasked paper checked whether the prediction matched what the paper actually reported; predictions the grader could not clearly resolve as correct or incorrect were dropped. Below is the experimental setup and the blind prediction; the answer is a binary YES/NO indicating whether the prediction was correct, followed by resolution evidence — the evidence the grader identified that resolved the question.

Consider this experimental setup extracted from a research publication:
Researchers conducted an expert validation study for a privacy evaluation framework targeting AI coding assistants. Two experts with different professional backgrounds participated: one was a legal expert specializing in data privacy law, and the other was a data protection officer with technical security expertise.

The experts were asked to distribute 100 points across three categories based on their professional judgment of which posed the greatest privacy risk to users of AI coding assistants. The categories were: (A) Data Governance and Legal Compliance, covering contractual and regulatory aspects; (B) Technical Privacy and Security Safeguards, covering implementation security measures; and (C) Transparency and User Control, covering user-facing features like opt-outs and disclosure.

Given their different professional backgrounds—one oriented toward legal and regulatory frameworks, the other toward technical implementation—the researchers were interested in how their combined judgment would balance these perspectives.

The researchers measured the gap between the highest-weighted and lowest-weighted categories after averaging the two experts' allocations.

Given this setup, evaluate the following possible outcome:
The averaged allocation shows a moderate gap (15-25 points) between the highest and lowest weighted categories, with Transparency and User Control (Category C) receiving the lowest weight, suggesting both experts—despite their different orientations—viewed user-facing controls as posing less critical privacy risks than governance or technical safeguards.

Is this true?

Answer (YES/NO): YES